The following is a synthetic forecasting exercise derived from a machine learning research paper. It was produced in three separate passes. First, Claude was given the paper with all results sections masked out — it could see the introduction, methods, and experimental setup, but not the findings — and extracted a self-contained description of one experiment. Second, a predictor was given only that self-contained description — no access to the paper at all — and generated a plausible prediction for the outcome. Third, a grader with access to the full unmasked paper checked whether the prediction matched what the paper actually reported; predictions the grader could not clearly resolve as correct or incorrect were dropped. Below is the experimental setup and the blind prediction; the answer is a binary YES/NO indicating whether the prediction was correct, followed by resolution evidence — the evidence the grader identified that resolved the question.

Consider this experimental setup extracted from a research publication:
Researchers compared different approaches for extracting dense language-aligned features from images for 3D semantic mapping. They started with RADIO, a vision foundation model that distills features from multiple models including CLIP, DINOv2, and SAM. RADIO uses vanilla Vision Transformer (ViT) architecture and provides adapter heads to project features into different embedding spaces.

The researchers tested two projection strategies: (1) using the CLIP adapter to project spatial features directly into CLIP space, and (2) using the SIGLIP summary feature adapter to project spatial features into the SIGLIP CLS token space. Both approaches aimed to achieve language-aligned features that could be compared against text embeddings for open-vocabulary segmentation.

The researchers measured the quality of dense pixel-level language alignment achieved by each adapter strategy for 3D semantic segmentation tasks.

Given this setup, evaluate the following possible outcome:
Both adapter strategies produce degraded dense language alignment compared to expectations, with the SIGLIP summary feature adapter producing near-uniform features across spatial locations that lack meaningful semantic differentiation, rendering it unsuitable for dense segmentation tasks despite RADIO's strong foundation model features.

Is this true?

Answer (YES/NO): NO